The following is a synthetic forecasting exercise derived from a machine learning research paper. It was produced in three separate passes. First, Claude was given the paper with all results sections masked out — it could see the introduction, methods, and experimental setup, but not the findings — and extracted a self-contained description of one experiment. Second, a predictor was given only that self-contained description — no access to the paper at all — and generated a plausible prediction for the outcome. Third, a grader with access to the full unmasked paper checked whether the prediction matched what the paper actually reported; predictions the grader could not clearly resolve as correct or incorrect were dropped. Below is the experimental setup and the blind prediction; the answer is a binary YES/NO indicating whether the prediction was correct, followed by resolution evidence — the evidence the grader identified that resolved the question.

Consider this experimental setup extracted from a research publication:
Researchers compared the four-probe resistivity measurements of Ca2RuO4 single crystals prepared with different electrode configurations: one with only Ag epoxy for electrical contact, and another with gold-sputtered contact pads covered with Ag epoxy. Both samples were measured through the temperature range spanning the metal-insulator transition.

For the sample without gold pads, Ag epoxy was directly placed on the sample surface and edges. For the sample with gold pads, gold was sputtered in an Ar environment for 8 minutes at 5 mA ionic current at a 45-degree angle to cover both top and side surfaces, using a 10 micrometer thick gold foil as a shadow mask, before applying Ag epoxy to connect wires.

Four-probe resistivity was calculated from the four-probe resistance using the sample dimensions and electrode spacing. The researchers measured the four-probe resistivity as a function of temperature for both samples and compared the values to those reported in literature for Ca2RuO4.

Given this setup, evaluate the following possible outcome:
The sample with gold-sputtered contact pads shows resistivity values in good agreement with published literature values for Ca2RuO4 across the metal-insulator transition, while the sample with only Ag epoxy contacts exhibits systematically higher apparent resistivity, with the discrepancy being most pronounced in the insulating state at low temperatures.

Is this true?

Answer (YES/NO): NO